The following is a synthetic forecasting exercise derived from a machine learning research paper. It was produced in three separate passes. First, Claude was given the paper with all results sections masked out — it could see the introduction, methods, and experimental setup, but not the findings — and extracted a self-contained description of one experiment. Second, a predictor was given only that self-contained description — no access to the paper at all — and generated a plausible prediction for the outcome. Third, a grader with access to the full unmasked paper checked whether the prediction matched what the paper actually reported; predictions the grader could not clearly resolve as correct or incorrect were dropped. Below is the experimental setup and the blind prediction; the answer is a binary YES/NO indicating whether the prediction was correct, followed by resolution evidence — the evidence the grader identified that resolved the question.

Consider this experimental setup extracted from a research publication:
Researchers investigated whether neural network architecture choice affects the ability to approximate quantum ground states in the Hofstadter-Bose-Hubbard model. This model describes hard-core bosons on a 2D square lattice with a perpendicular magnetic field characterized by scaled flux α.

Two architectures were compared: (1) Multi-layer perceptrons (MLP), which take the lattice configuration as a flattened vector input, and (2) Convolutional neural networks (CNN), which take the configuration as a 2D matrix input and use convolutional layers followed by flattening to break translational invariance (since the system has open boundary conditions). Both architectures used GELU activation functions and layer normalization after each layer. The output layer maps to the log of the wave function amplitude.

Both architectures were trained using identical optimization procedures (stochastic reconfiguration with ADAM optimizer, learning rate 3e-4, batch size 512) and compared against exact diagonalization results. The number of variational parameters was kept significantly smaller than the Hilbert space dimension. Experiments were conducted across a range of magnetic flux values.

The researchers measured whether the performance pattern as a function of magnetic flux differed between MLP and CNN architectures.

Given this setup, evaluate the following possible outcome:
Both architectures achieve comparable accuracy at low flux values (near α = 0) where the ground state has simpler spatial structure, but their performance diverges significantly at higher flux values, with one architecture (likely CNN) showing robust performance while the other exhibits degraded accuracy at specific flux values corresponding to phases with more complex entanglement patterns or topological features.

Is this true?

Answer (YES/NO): NO